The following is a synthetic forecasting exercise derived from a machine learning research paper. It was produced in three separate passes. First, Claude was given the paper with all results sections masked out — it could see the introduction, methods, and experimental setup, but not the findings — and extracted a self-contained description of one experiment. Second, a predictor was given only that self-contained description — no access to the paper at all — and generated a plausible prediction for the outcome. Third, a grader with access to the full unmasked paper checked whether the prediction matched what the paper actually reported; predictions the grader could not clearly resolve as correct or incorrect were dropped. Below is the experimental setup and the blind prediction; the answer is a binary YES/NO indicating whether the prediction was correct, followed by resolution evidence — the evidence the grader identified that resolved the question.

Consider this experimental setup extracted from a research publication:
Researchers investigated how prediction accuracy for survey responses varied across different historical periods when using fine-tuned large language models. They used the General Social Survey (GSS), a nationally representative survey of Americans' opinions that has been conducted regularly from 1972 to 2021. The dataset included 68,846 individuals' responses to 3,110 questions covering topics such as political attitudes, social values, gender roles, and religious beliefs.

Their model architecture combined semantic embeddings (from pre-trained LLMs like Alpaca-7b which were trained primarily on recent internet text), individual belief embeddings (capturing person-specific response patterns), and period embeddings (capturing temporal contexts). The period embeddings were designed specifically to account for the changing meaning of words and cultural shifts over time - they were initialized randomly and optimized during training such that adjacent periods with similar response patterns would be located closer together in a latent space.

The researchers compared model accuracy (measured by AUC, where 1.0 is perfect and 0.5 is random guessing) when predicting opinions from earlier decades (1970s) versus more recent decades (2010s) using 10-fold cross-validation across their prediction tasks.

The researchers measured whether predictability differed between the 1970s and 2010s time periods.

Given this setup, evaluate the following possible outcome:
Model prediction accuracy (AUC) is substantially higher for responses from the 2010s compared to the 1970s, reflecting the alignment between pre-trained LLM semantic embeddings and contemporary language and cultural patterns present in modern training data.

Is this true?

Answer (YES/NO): NO